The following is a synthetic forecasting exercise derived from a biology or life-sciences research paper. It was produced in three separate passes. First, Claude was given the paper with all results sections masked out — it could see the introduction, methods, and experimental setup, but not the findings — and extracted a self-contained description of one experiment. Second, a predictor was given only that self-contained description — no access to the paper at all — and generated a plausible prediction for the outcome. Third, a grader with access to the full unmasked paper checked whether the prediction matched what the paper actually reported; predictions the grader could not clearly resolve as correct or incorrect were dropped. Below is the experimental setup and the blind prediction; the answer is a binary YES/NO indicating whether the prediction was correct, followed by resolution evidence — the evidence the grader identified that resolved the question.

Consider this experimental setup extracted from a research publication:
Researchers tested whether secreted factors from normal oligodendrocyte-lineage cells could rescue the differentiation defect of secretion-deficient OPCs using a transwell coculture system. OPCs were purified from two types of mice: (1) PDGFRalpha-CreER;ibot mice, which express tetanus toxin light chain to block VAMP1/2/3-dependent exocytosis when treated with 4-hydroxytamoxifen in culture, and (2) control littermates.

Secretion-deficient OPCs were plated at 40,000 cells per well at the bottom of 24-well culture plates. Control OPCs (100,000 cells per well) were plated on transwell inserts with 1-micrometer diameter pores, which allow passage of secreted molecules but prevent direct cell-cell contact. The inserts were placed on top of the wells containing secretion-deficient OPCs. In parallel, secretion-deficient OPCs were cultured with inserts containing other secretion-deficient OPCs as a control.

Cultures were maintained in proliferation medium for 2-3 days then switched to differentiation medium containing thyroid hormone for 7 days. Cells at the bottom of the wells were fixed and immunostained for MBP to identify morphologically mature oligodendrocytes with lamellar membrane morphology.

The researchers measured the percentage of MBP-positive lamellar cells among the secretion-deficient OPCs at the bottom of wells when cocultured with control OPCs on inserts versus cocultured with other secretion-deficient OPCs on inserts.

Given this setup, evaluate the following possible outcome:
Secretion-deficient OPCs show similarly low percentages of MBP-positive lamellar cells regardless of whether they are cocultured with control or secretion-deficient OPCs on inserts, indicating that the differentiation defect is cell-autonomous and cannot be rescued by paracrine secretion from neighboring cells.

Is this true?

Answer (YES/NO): NO